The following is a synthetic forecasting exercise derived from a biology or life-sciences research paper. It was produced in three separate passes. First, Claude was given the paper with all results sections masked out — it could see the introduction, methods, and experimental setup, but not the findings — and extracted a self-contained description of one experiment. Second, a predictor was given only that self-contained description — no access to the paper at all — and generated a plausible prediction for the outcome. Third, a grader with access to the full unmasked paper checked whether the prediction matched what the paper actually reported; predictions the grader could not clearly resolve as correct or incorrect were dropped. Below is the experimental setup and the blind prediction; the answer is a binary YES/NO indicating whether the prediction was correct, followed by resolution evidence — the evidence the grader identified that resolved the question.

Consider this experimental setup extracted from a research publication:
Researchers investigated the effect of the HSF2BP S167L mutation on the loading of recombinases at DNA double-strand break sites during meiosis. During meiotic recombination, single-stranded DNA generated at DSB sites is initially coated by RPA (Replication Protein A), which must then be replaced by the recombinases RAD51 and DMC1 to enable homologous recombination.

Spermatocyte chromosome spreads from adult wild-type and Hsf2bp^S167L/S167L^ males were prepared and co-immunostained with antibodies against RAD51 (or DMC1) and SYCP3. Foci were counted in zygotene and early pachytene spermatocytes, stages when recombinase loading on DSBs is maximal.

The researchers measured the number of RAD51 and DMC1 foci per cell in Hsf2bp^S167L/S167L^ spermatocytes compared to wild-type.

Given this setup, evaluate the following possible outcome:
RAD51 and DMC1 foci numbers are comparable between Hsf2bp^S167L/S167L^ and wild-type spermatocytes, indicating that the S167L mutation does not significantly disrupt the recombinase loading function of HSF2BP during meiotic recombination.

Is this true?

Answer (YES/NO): NO